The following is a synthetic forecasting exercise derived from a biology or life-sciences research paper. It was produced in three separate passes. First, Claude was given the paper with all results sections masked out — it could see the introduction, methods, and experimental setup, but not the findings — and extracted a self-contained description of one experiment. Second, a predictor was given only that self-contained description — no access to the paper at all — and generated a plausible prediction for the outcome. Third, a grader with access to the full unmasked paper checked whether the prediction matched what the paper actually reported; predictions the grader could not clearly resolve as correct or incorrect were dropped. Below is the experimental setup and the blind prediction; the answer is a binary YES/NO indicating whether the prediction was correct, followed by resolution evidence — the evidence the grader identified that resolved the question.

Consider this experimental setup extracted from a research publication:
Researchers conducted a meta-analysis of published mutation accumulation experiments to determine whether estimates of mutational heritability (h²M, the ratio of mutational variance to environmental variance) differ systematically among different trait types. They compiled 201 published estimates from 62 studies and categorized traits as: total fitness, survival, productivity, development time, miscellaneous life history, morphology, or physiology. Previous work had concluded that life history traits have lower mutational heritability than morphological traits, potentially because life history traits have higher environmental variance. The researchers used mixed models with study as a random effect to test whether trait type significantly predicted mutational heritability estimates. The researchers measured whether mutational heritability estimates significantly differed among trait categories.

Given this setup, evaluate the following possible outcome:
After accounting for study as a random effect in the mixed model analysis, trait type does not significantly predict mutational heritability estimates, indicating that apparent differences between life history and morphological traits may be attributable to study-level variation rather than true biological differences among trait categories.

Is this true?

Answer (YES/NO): NO